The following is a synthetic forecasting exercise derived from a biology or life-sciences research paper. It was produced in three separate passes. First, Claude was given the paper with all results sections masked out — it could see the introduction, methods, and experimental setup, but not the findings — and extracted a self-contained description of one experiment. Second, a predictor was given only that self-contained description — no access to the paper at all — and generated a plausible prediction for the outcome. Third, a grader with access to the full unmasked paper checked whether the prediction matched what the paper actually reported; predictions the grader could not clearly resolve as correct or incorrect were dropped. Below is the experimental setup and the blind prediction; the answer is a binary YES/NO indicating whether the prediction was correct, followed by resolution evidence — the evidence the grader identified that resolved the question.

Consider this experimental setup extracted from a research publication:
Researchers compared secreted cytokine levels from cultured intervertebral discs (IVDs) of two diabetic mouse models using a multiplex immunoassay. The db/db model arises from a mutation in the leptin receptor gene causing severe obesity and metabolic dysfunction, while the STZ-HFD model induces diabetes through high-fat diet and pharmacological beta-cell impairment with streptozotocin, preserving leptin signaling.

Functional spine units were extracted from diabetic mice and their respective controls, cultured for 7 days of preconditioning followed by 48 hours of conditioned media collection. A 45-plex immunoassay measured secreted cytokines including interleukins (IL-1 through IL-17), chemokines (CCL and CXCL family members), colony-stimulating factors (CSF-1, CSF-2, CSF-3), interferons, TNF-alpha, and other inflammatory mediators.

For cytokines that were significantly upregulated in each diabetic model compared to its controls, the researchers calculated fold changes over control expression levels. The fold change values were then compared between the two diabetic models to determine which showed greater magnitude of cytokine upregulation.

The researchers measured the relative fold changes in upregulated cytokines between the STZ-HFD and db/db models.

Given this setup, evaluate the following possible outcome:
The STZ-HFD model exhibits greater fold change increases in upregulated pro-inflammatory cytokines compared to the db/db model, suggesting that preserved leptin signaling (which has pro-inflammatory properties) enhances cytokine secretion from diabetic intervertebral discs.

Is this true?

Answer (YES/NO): YES